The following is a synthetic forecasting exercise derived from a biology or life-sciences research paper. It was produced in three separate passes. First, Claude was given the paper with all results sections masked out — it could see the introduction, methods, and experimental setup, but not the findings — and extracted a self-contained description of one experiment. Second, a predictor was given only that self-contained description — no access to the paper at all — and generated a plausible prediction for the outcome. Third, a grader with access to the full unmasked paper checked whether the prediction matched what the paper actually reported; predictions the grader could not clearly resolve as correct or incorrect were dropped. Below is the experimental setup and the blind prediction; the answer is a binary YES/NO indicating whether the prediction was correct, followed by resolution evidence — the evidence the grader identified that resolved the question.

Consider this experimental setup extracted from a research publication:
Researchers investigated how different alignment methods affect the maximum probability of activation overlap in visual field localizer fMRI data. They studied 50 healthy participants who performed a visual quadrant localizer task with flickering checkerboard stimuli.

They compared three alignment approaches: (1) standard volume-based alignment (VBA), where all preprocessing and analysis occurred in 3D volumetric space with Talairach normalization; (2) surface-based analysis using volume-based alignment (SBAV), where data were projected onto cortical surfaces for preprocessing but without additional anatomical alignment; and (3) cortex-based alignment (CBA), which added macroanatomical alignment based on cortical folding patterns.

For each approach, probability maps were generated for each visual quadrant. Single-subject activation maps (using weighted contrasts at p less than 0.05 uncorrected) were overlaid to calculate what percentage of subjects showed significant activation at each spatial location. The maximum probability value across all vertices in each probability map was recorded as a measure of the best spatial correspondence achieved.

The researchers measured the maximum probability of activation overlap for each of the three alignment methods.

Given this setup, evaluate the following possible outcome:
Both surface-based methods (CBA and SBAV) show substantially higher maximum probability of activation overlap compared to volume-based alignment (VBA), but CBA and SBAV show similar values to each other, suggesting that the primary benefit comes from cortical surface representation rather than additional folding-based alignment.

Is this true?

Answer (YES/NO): NO